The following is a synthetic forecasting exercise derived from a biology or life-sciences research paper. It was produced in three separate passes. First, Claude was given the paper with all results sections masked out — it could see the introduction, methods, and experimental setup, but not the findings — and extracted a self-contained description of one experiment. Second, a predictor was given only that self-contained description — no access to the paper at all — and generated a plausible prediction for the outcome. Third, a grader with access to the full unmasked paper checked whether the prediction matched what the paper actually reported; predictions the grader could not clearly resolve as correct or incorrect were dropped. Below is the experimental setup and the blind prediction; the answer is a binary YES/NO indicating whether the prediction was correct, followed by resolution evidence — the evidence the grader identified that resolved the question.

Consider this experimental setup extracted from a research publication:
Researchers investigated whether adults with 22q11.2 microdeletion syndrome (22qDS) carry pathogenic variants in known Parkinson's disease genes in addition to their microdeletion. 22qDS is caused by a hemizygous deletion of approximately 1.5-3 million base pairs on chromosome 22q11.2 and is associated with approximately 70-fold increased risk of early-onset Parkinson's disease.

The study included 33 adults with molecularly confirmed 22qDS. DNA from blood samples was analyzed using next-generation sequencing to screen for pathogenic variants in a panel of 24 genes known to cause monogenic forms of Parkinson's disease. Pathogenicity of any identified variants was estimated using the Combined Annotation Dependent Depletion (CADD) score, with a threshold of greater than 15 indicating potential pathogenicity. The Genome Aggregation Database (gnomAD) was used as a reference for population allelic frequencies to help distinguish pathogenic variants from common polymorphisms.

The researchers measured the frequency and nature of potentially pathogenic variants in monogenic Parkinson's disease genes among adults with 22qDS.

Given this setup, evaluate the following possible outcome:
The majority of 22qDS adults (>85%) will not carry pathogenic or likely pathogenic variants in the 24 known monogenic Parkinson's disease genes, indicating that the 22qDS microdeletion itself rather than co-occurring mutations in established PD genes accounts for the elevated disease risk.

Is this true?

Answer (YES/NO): YES